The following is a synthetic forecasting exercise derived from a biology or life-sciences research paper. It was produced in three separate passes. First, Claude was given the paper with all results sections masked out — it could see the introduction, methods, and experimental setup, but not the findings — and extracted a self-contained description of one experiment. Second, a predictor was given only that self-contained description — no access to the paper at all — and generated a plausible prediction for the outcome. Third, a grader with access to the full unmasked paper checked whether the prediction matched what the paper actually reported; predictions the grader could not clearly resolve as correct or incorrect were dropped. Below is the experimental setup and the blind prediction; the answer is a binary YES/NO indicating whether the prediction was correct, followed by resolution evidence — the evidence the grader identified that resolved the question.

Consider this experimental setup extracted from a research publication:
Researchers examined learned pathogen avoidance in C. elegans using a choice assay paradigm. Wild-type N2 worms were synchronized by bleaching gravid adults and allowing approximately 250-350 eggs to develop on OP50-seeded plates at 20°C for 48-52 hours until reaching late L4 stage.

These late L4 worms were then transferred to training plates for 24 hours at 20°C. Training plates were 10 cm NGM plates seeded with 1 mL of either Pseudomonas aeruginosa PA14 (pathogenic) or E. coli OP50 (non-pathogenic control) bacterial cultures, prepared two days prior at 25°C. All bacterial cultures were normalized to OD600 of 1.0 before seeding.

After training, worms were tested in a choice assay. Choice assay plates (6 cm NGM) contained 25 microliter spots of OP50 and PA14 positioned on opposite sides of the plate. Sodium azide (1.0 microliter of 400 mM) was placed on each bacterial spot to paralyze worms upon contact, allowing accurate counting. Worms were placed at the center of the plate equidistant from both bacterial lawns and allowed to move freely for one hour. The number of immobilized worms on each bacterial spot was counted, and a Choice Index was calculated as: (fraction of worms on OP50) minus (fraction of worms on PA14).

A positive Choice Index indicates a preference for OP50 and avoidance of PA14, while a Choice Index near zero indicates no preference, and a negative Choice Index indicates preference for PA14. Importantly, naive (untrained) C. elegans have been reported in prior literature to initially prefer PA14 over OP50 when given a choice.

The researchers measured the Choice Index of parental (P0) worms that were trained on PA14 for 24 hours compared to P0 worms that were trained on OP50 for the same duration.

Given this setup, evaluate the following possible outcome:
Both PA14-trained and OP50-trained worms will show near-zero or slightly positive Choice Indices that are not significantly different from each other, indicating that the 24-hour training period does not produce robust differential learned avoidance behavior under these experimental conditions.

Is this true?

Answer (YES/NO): NO